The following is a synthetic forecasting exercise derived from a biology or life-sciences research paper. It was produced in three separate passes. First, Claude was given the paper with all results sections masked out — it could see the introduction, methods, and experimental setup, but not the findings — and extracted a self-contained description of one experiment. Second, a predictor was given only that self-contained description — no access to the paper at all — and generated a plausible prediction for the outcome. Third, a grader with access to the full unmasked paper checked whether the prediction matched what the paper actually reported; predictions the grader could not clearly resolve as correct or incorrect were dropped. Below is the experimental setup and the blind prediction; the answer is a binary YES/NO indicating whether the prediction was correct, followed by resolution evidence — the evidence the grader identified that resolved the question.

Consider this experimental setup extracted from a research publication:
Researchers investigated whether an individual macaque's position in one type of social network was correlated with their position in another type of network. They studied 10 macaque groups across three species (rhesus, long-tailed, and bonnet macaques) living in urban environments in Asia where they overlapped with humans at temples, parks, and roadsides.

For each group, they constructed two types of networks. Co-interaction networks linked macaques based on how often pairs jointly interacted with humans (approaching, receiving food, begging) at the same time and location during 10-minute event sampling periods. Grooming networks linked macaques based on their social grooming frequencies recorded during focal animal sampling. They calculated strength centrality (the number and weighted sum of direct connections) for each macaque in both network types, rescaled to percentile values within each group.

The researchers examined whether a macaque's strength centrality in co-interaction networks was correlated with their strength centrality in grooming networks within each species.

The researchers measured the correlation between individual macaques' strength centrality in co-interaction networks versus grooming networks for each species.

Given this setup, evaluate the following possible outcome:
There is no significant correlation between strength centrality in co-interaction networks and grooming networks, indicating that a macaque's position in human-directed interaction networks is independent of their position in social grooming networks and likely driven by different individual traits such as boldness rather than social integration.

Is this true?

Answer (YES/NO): YES